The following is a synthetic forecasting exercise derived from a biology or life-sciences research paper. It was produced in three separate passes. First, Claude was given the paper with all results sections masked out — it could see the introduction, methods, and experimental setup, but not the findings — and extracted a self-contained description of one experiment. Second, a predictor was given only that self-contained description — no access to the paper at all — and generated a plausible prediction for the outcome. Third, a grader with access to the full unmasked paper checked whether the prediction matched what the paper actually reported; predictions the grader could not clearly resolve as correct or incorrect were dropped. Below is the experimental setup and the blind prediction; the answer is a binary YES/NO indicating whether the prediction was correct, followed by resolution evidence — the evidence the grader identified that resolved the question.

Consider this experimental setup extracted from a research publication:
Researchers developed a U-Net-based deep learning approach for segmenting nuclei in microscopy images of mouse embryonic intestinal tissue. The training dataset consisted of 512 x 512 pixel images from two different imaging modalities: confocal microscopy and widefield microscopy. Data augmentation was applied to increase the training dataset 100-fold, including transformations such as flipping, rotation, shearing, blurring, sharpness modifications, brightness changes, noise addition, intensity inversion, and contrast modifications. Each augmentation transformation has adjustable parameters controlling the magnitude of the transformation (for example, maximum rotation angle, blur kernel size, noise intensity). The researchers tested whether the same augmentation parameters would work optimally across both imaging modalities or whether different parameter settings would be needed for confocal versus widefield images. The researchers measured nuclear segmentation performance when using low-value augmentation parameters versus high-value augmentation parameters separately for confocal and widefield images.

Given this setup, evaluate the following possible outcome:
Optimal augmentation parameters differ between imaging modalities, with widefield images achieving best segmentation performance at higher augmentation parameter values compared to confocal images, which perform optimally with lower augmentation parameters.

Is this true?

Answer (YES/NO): YES